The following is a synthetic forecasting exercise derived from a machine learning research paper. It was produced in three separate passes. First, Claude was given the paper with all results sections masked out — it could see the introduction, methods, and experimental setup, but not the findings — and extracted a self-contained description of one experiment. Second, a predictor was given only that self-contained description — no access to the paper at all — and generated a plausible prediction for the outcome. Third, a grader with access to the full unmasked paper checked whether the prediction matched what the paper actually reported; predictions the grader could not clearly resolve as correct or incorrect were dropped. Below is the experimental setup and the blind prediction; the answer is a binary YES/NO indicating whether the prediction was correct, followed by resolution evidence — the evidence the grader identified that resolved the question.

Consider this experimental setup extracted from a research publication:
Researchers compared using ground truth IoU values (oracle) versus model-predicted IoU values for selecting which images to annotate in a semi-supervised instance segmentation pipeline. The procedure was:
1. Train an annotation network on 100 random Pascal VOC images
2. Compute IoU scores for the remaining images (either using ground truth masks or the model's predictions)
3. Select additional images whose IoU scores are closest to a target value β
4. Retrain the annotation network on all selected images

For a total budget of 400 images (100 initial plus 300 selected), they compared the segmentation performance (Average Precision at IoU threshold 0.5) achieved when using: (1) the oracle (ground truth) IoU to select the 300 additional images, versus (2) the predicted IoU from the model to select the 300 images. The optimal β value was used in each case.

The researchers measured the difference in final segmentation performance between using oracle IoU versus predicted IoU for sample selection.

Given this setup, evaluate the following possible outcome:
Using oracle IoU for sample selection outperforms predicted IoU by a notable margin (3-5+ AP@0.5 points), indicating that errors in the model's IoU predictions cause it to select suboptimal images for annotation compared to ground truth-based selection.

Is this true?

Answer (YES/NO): NO